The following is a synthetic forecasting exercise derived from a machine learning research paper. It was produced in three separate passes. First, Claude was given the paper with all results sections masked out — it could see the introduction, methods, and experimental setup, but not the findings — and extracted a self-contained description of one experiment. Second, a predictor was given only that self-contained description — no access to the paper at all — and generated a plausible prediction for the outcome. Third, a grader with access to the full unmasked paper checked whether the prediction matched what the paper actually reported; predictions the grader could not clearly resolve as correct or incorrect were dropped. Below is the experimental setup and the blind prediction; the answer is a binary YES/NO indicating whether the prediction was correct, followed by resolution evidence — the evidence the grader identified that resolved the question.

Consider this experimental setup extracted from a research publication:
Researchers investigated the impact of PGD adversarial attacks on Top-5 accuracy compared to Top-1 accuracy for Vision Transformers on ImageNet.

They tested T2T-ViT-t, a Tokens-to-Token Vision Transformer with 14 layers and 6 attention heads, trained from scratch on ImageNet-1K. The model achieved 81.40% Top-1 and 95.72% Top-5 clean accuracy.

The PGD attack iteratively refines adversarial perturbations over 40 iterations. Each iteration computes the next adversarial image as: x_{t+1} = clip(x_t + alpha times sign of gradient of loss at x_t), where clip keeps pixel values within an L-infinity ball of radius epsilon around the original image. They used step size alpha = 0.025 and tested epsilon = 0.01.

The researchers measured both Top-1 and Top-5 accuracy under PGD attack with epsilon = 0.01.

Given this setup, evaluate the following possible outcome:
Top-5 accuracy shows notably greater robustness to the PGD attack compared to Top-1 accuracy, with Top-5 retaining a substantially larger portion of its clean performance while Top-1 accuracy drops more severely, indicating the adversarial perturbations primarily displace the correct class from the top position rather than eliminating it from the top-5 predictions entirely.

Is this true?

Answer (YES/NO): YES